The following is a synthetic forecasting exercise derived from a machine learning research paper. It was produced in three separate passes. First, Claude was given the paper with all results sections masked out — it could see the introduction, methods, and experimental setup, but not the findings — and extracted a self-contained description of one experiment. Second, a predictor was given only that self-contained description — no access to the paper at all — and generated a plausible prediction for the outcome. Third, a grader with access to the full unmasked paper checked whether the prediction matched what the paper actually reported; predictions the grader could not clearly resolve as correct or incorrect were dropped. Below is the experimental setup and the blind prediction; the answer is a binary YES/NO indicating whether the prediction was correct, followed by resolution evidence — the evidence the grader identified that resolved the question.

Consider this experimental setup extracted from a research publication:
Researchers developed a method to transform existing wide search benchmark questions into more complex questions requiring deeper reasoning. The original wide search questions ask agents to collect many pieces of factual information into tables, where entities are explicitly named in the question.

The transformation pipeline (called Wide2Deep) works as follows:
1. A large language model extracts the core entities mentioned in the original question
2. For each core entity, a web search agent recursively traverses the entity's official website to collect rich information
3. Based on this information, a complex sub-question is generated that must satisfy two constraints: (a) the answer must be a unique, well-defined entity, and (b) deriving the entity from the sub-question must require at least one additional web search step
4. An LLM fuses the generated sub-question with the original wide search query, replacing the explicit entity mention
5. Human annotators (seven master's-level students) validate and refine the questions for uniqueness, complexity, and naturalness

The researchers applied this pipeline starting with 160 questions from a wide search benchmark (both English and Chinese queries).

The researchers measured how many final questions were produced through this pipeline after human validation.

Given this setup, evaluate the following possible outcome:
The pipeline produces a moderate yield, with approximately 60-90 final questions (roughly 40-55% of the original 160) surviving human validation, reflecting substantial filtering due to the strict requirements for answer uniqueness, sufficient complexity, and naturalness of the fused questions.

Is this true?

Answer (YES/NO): NO